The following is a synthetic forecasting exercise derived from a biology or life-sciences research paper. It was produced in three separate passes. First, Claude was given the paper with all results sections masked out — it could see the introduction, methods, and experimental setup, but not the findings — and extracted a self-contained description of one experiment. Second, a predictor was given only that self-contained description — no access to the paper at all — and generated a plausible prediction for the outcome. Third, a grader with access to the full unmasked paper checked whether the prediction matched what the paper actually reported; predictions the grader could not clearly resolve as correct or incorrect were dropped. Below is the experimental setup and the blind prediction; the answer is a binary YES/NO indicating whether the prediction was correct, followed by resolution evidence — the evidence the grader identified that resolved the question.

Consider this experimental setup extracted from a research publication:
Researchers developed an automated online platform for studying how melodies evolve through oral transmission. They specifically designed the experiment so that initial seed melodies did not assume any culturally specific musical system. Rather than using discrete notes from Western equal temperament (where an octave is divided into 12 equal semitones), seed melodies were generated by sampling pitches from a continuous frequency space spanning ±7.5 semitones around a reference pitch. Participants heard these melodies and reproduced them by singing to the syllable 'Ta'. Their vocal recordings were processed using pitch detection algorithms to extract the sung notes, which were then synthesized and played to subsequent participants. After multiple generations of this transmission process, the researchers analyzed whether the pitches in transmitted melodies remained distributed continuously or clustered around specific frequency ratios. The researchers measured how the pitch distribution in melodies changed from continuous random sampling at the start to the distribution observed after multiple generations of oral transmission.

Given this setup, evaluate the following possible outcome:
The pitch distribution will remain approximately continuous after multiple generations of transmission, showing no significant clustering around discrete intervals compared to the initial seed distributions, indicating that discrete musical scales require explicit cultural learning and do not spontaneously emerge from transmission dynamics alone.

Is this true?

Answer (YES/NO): NO